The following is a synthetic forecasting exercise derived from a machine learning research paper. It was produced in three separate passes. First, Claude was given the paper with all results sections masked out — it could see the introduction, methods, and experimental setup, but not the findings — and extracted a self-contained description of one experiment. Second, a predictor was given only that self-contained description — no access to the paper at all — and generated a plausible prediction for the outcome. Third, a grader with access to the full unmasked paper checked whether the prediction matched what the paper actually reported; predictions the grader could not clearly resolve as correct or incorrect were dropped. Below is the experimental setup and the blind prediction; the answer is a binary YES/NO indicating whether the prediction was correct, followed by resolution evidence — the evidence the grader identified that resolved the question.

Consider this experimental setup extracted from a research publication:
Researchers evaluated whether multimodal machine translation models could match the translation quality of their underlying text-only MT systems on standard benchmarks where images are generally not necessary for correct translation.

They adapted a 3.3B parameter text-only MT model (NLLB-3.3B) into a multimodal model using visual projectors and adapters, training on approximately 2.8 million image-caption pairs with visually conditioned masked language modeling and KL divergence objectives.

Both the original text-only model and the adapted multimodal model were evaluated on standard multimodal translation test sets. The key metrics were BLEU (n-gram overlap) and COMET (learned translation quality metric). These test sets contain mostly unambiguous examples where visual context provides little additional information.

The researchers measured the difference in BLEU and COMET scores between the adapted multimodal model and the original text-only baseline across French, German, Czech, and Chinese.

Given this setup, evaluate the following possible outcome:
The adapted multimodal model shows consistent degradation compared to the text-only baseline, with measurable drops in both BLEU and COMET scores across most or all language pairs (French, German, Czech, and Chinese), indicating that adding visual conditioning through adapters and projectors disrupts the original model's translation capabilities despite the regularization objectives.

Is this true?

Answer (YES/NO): NO